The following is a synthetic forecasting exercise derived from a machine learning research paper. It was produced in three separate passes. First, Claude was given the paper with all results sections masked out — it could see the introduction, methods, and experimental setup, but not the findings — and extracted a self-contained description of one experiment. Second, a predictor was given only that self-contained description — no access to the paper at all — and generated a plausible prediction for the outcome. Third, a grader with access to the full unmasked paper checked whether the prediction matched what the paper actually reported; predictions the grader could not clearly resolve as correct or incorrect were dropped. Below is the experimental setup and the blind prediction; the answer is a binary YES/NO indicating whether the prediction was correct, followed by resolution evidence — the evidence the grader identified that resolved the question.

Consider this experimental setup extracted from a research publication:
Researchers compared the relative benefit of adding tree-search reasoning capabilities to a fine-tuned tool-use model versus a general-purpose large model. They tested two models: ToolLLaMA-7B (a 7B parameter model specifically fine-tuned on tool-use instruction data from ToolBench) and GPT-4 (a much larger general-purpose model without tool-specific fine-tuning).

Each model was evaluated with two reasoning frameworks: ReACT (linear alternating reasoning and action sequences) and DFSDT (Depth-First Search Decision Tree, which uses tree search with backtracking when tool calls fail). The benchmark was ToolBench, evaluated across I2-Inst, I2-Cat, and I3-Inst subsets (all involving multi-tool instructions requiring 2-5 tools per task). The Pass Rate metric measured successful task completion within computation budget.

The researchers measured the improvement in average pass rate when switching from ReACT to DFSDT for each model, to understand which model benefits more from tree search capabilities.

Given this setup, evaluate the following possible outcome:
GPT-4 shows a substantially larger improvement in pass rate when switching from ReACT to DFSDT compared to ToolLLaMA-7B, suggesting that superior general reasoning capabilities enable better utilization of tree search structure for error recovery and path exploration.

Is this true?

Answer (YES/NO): NO